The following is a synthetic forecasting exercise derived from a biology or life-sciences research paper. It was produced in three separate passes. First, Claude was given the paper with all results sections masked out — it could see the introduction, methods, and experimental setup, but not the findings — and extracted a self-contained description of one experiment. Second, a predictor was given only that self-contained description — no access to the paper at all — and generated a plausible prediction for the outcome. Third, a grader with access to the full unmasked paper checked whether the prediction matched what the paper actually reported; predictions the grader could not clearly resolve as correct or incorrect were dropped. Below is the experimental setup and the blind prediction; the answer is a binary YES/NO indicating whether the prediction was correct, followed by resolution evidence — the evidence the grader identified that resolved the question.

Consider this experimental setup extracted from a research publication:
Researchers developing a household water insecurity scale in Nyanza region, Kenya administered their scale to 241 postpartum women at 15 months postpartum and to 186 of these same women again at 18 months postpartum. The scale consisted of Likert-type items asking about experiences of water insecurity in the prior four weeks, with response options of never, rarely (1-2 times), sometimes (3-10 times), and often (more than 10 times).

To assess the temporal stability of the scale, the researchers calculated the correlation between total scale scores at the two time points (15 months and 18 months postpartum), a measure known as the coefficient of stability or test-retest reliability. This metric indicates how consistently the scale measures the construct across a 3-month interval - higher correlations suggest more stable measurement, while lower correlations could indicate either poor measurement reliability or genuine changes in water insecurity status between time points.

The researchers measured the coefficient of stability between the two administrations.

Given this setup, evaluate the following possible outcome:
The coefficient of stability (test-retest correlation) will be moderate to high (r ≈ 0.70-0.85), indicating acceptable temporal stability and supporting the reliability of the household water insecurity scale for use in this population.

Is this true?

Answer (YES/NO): NO